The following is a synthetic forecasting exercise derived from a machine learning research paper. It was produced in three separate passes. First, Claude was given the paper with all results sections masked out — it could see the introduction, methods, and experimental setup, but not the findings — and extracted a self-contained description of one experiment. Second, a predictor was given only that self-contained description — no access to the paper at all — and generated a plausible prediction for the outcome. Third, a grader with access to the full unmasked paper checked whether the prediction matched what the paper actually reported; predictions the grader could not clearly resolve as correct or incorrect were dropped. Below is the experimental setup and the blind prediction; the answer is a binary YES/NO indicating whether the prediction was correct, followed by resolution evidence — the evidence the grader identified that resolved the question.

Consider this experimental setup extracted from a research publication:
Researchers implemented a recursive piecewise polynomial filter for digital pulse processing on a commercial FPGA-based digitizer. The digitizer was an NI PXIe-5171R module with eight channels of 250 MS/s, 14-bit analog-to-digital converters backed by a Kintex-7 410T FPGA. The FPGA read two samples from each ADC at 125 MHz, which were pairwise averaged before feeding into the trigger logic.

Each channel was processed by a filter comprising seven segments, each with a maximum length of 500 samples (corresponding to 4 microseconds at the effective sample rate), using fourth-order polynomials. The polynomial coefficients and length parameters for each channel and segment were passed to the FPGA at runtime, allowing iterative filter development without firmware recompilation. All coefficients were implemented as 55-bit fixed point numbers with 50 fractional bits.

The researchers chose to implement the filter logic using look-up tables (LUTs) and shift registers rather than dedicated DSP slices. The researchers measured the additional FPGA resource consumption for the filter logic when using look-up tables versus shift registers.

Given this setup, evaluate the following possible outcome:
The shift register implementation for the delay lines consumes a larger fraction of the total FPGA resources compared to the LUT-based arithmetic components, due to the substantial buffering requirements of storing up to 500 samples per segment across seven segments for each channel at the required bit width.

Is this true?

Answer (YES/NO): NO